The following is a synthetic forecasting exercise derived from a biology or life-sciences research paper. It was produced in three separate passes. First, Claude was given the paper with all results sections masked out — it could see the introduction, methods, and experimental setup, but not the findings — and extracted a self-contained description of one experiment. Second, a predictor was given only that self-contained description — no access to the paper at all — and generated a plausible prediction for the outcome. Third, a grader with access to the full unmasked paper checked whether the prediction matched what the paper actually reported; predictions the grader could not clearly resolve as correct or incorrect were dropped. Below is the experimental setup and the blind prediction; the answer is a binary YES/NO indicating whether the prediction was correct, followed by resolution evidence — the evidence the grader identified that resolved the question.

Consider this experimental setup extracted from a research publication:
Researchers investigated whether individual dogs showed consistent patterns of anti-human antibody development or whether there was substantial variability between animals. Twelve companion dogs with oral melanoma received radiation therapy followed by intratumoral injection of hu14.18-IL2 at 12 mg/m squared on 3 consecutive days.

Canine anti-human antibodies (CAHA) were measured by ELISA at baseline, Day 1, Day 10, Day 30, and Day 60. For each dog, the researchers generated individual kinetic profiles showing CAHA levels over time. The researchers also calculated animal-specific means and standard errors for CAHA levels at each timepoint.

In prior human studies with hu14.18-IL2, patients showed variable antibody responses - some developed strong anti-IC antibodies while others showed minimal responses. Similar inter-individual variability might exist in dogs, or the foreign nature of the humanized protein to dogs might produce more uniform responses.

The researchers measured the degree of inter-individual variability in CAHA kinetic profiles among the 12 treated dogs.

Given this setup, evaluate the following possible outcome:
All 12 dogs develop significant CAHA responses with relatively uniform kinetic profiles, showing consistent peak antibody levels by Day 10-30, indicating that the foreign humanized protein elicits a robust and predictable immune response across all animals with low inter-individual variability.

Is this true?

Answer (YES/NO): NO